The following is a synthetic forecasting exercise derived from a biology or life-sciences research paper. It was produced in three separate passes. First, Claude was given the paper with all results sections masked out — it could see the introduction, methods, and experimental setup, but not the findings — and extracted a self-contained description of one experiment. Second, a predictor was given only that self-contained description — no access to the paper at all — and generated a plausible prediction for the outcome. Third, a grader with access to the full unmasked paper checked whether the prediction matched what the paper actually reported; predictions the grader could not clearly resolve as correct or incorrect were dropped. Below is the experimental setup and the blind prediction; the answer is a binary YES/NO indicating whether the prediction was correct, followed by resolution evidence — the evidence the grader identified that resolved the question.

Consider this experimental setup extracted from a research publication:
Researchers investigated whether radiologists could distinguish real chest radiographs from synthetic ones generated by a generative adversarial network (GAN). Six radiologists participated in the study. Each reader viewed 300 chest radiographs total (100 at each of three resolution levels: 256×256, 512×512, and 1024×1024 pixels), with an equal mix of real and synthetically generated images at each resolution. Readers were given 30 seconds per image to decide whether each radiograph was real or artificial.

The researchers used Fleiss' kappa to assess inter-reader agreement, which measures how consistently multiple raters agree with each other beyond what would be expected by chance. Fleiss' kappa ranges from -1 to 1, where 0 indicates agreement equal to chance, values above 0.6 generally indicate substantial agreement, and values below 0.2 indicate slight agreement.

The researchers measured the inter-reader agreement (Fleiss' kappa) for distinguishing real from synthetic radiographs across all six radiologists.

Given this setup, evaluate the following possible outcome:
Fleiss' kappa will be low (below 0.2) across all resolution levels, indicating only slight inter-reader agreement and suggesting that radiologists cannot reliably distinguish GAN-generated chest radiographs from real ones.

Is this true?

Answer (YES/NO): NO